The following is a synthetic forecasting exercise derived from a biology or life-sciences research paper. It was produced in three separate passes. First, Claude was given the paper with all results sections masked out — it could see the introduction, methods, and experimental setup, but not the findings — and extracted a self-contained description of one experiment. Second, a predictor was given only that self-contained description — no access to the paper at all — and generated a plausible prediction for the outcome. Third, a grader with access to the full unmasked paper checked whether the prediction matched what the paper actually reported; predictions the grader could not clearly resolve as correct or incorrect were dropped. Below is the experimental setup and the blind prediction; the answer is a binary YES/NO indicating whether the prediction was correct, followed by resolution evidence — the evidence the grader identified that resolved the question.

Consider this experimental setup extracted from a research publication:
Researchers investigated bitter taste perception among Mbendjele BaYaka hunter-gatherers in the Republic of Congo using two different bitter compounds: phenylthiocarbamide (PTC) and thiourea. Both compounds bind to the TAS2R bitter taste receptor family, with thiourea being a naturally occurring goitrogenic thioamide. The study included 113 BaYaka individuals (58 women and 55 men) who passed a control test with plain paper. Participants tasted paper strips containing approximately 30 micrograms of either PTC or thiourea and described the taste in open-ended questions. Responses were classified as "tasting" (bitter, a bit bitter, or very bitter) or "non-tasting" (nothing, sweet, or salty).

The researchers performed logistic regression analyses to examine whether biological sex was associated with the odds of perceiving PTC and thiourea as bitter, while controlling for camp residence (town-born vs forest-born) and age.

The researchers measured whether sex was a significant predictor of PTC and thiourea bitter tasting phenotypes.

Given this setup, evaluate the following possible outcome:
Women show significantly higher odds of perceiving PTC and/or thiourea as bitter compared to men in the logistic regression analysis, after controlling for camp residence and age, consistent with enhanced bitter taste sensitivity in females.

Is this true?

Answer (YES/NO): NO